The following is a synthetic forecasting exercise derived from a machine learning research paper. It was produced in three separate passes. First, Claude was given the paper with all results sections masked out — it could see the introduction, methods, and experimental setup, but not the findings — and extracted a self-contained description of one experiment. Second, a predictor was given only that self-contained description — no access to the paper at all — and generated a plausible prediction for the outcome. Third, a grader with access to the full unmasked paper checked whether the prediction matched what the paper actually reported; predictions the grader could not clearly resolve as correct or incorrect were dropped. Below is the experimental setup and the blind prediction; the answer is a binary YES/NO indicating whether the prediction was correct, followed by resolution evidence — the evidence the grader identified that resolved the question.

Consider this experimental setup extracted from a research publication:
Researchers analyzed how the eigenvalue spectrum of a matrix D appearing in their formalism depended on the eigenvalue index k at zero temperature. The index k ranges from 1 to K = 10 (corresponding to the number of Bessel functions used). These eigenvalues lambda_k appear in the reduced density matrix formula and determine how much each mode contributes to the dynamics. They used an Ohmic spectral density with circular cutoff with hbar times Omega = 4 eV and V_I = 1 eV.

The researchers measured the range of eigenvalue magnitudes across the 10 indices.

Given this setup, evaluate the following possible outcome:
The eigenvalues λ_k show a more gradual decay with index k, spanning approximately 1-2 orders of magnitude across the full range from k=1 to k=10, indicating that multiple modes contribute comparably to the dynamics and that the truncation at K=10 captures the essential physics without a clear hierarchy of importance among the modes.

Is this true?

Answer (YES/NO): NO